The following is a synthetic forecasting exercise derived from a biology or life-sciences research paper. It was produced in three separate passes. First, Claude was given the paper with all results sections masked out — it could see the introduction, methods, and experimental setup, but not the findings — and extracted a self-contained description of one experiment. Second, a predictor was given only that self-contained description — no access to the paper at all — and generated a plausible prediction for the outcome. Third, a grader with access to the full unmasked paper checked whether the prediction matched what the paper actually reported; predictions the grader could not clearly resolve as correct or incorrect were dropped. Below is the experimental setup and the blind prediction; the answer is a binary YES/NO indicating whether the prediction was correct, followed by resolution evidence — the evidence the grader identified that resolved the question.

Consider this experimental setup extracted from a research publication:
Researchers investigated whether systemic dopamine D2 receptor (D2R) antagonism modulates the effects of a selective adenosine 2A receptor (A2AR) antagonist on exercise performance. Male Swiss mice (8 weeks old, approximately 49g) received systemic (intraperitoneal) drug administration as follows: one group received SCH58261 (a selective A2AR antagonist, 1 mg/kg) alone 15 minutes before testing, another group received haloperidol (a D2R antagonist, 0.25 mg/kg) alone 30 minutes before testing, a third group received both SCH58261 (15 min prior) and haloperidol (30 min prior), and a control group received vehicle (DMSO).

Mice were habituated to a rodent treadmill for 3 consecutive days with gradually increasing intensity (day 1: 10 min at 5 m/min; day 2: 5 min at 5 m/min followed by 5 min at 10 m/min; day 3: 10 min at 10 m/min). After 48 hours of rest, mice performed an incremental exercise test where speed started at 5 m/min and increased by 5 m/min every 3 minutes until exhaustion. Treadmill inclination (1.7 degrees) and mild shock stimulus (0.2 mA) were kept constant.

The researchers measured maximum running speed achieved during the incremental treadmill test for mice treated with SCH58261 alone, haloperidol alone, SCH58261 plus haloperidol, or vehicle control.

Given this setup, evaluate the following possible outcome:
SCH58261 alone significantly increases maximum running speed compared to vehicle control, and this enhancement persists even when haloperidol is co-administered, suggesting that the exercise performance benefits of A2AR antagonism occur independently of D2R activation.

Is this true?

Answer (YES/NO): NO